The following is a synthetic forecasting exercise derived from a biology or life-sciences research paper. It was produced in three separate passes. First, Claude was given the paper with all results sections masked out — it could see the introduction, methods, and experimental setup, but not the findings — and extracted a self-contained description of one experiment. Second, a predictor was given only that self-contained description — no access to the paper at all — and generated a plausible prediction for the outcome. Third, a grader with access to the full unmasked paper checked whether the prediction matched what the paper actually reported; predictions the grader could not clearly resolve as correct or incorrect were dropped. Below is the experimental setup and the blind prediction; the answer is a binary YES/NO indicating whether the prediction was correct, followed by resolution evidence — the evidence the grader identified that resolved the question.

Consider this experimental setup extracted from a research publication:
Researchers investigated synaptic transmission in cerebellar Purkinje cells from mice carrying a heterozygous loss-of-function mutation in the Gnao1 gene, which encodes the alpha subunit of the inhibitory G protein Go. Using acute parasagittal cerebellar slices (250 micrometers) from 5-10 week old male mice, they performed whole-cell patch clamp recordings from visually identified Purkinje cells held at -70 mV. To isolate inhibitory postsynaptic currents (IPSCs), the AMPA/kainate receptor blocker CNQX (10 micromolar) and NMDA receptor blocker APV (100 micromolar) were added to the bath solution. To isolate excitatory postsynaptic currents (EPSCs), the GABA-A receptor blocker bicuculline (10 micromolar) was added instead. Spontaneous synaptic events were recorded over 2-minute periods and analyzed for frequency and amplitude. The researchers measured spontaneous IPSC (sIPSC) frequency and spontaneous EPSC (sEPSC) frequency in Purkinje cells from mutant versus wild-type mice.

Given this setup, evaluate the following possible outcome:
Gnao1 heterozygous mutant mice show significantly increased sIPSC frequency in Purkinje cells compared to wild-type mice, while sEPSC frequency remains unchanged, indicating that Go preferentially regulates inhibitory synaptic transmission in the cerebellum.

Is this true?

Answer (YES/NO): NO